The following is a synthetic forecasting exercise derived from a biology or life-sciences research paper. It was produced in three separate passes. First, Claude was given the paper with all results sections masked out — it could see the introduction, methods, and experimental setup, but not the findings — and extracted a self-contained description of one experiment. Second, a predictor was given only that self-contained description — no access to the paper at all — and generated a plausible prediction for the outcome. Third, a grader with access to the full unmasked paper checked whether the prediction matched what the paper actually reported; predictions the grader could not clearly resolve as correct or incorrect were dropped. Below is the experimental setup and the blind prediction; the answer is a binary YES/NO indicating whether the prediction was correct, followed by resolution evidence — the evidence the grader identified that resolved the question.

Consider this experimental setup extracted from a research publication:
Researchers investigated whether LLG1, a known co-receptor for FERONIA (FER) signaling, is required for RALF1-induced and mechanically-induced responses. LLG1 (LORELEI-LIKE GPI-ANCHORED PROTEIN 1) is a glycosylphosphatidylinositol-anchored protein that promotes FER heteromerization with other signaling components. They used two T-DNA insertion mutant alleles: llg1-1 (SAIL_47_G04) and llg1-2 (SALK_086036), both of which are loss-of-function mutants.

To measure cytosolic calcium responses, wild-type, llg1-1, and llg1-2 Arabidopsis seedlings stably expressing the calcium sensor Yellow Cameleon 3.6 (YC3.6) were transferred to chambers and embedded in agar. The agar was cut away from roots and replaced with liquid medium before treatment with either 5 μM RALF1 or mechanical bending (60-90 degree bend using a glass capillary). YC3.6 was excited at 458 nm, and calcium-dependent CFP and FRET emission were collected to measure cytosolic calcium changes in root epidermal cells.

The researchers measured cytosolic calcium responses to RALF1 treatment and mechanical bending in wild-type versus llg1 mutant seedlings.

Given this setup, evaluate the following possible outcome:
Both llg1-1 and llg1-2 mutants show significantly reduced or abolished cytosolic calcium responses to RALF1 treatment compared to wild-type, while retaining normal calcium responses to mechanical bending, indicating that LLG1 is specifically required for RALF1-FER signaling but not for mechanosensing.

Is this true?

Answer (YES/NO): NO